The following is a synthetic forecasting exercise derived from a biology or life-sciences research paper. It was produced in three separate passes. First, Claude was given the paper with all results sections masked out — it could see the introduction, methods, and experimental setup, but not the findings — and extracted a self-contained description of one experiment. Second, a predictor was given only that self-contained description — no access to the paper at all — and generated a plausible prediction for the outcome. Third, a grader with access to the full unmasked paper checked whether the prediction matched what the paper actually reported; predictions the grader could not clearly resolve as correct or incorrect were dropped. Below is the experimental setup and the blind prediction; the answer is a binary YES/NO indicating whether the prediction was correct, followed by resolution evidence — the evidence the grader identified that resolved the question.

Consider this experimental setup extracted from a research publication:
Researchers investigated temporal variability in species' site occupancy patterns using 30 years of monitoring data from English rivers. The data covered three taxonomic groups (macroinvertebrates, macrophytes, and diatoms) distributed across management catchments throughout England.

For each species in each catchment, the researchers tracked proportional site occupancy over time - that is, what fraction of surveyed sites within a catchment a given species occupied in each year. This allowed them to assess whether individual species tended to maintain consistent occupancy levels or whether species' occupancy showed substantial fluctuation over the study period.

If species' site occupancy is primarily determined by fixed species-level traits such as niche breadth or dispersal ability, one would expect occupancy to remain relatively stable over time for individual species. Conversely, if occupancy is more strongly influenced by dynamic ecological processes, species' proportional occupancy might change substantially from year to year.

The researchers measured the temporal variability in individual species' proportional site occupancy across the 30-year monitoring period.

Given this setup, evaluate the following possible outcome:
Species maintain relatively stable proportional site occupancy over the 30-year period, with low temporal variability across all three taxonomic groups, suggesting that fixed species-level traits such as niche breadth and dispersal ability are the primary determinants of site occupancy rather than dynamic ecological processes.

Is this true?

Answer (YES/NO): NO